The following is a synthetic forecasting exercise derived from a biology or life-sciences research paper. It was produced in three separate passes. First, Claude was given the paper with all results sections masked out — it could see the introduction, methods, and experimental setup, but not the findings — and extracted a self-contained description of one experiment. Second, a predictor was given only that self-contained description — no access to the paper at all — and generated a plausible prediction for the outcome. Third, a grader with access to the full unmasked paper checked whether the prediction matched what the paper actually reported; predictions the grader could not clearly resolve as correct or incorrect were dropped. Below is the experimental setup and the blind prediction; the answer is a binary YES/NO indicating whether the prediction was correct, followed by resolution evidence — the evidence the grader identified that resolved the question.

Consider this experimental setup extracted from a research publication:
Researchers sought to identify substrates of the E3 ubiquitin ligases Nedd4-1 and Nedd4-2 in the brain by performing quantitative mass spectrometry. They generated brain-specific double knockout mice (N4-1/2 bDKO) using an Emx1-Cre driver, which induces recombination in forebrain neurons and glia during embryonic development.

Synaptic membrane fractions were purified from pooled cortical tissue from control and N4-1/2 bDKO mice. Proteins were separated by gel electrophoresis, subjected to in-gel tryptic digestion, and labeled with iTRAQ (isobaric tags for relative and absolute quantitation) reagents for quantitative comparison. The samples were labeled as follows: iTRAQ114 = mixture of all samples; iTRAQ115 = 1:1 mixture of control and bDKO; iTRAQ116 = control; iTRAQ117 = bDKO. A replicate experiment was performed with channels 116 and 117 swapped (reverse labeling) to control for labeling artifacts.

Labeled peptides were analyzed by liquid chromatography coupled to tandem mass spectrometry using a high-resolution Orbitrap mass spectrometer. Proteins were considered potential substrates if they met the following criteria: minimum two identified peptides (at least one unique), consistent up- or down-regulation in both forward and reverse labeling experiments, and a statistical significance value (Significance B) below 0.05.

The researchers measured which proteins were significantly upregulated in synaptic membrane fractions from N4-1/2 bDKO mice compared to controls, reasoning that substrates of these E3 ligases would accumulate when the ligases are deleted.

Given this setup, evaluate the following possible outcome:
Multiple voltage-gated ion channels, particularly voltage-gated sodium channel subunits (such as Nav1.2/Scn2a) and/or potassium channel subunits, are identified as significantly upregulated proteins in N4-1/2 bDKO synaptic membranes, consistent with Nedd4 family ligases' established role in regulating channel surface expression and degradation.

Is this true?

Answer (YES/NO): NO